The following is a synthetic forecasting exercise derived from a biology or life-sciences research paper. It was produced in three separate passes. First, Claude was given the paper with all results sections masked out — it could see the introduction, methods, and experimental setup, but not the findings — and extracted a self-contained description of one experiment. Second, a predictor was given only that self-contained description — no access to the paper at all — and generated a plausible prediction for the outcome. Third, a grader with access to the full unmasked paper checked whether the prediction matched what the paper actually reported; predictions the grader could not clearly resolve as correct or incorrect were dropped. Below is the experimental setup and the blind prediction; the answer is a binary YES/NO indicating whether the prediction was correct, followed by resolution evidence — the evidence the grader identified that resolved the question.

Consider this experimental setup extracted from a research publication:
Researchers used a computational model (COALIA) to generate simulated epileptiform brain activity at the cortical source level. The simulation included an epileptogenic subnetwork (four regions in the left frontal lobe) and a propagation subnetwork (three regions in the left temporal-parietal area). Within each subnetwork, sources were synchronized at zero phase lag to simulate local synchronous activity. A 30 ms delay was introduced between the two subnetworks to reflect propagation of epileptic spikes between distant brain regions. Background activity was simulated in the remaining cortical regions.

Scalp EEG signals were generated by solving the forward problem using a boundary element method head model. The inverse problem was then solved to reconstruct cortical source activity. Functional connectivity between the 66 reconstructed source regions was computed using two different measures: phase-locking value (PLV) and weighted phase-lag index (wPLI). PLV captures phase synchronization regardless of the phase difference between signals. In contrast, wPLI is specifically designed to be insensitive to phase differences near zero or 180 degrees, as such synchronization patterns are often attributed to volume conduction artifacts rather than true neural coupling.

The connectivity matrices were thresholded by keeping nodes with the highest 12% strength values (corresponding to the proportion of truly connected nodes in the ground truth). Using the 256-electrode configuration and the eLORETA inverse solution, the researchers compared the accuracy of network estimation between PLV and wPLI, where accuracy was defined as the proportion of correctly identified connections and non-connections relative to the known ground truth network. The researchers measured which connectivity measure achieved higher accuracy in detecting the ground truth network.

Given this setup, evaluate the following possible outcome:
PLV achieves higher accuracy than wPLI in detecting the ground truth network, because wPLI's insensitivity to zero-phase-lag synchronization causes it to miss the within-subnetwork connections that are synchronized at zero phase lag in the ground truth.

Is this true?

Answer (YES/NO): YES